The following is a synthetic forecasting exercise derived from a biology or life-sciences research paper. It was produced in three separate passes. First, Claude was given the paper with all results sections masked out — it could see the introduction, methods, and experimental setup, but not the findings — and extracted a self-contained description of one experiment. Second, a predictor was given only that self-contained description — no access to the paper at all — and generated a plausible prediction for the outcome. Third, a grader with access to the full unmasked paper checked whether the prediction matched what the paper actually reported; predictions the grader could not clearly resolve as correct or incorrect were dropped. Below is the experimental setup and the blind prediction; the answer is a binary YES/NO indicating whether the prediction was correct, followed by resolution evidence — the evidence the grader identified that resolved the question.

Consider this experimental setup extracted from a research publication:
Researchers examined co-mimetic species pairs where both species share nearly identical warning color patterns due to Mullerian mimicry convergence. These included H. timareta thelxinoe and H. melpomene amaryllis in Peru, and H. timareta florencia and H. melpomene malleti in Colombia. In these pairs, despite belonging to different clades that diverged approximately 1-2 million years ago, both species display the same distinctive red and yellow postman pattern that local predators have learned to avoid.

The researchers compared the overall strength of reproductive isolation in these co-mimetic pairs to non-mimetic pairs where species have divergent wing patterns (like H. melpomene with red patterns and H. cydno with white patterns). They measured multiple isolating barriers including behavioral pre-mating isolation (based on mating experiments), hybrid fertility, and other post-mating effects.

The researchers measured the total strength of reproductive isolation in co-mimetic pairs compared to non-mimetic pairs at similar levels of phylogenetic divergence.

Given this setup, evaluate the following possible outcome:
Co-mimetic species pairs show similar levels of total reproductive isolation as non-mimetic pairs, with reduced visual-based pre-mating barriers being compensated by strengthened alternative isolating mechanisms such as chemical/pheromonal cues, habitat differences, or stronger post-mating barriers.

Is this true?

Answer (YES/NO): YES